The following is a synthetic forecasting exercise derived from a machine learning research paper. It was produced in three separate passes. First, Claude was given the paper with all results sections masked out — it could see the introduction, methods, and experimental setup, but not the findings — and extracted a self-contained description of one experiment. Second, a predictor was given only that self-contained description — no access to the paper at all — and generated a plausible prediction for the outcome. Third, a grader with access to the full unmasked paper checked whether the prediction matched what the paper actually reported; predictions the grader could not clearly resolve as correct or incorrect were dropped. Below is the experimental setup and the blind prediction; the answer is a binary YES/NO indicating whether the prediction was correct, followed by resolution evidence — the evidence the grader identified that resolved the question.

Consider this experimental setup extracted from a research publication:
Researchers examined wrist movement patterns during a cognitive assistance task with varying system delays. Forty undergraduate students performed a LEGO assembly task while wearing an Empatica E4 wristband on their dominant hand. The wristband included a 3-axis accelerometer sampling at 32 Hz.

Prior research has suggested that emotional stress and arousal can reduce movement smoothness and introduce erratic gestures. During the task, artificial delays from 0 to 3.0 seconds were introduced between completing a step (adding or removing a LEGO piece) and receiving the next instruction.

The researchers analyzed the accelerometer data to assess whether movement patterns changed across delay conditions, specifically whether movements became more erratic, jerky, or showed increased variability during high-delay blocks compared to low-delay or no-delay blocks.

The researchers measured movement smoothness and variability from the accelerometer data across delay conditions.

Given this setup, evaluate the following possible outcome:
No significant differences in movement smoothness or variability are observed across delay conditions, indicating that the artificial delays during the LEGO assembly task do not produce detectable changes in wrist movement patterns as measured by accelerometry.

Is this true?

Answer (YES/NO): NO